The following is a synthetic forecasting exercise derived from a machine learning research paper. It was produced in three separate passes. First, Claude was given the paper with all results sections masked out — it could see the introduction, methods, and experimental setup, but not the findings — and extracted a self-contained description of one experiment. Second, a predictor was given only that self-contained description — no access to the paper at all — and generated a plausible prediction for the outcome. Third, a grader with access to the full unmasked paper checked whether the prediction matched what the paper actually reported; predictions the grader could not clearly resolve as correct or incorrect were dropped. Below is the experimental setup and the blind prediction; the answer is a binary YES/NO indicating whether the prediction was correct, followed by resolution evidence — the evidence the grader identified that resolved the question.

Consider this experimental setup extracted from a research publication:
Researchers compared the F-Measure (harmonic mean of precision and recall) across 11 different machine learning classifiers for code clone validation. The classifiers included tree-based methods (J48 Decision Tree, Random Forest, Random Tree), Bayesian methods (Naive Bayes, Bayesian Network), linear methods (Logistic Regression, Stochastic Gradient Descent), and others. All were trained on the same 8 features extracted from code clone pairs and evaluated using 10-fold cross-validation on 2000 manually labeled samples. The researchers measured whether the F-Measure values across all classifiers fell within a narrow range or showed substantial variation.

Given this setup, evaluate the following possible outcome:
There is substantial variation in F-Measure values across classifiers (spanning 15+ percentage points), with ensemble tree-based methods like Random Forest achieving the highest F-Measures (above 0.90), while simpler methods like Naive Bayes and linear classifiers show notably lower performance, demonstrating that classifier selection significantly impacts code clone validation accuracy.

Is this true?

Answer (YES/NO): NO